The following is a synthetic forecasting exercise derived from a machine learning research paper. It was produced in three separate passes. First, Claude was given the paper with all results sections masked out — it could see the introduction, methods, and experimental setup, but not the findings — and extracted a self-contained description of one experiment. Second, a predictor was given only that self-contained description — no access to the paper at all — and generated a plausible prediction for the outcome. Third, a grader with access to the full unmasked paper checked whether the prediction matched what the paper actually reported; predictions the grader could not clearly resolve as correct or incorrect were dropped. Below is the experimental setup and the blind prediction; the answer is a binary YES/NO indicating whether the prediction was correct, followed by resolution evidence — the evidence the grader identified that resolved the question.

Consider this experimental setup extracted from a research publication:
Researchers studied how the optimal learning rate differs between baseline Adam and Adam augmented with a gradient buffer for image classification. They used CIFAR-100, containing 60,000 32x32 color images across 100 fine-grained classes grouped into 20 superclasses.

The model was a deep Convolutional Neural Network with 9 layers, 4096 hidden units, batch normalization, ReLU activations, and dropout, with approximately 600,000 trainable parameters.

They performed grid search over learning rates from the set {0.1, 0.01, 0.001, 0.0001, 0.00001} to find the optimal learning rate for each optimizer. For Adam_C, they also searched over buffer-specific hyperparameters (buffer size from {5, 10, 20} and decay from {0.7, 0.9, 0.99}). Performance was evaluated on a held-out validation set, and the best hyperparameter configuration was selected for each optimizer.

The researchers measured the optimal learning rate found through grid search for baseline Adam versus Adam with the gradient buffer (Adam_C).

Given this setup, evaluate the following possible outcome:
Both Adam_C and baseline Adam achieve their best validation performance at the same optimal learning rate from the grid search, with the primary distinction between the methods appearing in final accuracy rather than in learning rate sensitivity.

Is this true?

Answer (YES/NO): NO